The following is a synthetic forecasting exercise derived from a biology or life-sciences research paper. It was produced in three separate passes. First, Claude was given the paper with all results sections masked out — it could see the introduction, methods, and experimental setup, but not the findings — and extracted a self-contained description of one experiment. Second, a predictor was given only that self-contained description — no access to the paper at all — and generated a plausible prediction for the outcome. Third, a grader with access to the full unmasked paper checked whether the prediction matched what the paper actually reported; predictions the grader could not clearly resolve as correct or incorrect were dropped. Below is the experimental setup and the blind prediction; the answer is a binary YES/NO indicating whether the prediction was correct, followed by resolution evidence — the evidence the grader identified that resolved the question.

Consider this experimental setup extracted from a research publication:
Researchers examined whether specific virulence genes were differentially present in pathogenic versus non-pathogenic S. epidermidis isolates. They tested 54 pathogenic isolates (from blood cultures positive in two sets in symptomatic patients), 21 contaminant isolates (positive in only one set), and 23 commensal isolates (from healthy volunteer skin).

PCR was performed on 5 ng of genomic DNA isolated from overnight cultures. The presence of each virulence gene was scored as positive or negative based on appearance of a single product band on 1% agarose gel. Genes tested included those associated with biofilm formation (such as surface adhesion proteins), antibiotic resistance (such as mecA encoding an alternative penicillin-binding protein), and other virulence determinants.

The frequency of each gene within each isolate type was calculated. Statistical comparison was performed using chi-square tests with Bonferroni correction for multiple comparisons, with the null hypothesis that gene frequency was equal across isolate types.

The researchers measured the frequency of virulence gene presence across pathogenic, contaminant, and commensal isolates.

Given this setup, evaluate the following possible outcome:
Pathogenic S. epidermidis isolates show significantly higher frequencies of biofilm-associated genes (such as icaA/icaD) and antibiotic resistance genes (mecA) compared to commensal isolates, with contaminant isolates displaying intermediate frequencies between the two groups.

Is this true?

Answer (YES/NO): NO